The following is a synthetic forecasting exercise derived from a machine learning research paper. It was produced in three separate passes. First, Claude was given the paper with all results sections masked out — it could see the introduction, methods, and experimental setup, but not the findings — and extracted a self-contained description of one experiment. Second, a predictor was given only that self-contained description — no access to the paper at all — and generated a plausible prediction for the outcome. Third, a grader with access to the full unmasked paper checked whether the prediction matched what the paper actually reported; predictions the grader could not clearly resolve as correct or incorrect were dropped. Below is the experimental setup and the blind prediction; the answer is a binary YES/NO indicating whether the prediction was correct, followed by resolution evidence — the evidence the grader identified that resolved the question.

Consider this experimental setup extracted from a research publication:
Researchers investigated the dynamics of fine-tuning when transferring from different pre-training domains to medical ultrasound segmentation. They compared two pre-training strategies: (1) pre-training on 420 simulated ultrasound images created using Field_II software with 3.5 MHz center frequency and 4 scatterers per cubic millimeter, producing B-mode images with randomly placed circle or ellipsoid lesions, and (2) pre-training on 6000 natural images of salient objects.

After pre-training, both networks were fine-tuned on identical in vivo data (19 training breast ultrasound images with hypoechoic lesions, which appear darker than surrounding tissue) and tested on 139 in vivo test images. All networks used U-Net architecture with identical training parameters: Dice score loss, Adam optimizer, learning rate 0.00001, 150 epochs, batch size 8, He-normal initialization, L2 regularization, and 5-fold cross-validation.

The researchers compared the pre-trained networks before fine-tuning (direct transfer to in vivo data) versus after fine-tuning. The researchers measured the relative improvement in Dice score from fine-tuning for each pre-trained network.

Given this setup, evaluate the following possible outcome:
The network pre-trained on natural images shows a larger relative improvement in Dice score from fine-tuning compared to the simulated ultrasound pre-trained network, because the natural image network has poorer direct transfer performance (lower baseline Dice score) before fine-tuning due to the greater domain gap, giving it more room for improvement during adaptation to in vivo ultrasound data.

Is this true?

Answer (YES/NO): YES